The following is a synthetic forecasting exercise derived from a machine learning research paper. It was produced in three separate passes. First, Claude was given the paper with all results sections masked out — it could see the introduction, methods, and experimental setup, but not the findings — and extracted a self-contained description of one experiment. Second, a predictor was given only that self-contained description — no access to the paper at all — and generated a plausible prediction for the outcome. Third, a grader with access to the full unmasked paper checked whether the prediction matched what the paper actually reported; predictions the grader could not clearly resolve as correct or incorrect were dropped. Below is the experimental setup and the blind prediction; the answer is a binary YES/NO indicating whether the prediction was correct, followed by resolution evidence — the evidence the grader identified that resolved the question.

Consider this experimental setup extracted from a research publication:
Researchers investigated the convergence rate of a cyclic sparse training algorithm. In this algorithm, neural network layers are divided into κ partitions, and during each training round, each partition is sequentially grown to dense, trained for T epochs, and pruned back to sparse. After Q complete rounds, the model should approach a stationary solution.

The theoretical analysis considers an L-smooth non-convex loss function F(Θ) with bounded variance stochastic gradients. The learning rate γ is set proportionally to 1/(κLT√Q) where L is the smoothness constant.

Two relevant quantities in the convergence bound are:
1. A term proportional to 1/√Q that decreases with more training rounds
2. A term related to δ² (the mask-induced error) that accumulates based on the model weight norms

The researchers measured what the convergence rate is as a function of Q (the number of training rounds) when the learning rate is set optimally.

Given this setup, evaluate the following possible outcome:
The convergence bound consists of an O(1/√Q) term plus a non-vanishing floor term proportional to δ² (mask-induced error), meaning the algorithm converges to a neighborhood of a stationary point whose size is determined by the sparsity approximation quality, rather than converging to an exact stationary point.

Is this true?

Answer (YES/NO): YES